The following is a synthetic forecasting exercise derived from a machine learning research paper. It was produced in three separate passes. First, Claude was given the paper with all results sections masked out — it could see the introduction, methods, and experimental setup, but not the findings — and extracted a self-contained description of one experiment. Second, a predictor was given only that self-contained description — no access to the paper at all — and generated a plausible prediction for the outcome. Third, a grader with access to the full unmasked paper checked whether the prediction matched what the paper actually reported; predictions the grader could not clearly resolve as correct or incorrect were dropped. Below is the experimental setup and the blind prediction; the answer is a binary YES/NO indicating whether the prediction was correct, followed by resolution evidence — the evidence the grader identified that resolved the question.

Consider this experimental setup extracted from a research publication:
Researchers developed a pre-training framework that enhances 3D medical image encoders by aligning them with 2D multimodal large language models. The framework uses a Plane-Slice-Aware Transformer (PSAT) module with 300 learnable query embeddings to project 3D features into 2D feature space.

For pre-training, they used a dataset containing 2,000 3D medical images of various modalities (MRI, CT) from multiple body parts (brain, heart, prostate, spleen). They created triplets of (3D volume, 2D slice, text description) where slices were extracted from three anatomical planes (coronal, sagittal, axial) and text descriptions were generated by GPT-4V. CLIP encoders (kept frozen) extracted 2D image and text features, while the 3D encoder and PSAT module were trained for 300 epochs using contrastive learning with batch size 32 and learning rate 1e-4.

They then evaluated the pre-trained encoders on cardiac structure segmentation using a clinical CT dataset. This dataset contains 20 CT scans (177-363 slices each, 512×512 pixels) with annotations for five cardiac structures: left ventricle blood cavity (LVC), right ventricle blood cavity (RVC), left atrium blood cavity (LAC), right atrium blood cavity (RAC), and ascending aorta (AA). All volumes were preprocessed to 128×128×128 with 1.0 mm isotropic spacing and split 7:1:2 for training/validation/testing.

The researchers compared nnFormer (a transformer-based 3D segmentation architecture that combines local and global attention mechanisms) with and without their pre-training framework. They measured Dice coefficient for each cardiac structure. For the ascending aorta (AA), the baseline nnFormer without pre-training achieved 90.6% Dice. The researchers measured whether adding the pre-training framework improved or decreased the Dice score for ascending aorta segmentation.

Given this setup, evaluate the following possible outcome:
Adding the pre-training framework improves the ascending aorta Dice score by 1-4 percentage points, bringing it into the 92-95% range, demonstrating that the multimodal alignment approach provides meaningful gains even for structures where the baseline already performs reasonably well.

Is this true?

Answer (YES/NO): NO